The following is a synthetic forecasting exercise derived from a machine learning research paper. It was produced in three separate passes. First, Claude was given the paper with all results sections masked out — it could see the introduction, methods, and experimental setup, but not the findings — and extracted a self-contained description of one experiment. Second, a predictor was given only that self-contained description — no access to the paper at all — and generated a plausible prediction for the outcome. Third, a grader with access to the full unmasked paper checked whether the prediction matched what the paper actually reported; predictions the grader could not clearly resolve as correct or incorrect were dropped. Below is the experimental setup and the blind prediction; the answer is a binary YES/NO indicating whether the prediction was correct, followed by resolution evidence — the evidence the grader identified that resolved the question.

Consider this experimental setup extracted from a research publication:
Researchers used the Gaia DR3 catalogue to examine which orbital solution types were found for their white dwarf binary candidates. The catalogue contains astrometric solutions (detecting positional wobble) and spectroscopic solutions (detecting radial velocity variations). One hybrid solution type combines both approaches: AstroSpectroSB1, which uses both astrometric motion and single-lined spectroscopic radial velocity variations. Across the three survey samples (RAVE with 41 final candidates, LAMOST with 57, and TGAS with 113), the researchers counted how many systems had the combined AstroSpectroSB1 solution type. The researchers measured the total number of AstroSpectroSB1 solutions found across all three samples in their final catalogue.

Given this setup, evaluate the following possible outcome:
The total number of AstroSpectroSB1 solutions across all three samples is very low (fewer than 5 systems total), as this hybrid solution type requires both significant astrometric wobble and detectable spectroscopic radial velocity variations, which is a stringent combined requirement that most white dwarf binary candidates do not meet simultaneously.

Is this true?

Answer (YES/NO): NO